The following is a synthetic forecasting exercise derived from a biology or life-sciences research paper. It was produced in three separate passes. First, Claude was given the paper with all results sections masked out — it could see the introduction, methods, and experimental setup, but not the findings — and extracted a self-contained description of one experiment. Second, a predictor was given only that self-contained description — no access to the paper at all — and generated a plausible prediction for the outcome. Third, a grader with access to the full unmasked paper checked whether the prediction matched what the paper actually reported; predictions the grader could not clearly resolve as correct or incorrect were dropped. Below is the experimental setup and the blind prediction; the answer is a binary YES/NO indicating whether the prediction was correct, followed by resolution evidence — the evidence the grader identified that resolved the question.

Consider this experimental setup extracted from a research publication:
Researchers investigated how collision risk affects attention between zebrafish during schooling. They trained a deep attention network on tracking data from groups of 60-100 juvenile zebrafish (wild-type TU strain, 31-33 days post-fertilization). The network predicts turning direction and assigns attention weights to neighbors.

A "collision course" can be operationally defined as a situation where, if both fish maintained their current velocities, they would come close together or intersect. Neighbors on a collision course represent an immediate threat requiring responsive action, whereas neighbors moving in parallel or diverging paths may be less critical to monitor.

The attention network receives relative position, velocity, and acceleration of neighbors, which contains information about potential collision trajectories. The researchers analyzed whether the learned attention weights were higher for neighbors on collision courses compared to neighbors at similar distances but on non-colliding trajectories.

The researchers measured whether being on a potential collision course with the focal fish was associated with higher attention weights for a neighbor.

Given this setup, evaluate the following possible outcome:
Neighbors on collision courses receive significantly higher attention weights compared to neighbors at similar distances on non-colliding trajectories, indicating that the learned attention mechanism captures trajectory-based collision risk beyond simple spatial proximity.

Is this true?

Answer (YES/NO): YES